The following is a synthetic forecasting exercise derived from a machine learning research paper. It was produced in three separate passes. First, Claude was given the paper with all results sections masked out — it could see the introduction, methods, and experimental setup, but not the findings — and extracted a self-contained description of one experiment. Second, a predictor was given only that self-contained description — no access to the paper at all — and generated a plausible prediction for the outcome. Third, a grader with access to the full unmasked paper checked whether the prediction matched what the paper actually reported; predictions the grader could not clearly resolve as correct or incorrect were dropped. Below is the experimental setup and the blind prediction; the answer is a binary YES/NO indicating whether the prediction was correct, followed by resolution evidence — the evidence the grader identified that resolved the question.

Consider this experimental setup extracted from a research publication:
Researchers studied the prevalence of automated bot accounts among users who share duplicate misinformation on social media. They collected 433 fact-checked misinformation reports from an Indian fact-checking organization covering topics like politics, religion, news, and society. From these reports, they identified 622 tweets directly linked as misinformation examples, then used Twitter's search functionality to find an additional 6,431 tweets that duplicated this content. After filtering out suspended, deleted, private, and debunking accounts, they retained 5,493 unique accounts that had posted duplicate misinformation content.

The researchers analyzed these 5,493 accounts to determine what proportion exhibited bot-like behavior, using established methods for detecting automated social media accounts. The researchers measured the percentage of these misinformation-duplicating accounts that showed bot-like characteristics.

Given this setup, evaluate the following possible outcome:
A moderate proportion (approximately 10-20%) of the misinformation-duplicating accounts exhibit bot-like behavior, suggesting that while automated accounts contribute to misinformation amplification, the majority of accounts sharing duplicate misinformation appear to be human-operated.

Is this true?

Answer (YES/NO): NO